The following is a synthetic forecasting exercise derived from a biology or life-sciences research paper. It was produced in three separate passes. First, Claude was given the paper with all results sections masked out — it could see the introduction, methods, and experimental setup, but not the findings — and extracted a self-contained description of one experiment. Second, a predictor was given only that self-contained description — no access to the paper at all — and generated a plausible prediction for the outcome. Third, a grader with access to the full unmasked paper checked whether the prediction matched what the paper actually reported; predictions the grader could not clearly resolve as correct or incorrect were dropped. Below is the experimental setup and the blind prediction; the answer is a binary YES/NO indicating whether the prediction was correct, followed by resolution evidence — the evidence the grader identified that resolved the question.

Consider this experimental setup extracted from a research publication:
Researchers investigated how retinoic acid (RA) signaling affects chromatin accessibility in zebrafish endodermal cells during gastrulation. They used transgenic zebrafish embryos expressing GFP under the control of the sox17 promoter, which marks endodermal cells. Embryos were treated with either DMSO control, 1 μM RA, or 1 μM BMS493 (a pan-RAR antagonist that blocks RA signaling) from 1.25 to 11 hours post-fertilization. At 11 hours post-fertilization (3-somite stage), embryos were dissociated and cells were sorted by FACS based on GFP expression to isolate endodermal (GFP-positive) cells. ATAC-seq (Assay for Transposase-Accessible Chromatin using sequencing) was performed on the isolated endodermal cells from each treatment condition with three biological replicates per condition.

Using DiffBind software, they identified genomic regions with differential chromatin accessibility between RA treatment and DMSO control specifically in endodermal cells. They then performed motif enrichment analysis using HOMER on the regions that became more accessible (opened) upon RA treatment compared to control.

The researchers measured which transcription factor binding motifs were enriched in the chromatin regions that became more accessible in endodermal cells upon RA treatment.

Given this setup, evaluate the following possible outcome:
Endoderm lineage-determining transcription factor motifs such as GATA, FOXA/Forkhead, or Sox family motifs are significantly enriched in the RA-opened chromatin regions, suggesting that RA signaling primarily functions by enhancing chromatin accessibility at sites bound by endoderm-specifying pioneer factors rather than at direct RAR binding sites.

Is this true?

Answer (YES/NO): YES